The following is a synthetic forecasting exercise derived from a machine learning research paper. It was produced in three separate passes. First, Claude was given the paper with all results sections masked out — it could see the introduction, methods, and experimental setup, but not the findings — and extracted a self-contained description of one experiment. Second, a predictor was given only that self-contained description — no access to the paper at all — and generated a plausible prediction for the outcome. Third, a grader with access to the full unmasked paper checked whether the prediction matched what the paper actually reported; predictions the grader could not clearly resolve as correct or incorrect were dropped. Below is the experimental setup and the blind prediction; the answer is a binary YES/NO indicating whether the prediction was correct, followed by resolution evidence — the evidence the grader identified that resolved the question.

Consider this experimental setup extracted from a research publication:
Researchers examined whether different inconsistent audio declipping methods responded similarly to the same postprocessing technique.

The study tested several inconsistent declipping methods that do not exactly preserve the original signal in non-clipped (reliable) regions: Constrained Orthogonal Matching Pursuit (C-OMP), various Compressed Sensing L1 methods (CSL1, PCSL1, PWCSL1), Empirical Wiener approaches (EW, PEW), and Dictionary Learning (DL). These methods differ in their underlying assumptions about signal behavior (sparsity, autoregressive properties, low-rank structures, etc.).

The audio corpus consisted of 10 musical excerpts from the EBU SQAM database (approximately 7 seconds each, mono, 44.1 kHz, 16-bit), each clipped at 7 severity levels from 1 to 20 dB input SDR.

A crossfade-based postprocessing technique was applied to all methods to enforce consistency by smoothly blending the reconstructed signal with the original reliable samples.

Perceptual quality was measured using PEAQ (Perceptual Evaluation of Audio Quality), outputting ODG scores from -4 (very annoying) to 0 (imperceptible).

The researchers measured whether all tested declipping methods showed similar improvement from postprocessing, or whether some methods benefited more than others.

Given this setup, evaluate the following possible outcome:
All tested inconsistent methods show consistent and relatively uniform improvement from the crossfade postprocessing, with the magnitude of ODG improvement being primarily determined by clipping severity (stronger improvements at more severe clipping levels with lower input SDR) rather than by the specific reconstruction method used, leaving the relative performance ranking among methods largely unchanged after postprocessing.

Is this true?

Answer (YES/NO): NO